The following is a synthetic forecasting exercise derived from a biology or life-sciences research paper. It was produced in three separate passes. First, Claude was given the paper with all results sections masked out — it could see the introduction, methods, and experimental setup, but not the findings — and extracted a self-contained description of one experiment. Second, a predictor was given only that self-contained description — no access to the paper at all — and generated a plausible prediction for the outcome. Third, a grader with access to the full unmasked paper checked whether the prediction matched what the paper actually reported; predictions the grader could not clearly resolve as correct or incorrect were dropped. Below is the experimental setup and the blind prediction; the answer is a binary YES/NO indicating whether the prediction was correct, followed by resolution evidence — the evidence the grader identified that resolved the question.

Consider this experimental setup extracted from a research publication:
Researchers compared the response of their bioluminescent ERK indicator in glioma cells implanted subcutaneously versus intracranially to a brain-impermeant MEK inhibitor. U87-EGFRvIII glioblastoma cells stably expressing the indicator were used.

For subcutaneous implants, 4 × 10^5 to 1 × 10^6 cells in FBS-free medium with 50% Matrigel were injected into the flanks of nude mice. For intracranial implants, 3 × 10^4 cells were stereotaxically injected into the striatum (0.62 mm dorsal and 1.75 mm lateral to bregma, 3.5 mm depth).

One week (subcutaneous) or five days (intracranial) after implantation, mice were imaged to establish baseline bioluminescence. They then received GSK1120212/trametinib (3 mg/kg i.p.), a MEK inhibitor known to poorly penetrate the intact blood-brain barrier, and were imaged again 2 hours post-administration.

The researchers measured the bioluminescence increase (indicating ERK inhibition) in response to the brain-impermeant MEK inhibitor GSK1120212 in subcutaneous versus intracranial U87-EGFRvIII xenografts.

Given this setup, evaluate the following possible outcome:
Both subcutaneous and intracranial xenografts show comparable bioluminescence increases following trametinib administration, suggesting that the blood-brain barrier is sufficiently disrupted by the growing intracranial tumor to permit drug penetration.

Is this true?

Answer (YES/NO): YES